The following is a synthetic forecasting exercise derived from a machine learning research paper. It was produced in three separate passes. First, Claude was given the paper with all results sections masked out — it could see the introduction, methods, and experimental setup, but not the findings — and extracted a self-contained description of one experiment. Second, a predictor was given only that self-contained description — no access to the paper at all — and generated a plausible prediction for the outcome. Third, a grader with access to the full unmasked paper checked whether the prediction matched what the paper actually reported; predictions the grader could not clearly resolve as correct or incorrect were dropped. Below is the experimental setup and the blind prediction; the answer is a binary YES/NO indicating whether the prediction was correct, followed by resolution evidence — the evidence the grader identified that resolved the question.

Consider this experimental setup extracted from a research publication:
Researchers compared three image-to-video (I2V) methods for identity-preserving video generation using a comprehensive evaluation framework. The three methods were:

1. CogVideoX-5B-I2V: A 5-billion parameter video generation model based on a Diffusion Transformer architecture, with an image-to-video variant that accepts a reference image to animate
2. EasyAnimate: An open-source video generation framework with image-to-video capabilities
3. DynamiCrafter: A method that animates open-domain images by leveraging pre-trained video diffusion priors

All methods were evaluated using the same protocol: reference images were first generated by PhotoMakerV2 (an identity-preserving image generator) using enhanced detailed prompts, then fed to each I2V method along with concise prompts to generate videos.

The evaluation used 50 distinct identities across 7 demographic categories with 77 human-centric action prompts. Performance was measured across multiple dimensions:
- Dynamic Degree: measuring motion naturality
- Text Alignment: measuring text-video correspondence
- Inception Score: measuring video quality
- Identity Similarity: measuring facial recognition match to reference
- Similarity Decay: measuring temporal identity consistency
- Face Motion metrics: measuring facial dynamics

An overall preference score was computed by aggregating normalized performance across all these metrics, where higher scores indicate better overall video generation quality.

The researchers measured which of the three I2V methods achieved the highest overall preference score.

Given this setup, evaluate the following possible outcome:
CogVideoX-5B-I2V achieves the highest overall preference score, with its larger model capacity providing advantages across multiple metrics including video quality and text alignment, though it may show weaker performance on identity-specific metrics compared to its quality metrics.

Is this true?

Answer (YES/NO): YES